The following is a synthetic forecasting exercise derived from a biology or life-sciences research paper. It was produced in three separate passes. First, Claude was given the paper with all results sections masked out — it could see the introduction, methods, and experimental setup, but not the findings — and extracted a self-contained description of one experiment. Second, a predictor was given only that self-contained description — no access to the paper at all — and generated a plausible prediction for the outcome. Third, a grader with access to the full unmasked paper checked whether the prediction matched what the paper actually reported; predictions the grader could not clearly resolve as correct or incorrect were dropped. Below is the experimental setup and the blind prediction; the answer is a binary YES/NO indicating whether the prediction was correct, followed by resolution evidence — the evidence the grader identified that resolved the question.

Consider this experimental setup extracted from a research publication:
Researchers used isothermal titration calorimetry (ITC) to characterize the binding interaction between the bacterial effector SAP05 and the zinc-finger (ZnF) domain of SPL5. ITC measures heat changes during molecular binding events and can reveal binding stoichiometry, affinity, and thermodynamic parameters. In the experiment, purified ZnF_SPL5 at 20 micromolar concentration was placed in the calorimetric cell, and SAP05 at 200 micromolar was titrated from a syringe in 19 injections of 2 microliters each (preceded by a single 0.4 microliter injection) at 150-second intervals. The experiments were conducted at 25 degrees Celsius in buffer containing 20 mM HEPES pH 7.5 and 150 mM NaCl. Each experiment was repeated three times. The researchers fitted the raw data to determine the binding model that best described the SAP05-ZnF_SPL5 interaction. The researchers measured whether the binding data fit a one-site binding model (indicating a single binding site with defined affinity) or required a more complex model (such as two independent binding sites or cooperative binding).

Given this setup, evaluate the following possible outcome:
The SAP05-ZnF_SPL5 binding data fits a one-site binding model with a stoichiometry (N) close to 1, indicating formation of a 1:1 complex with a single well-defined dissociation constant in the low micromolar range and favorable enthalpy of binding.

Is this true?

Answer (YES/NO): YES